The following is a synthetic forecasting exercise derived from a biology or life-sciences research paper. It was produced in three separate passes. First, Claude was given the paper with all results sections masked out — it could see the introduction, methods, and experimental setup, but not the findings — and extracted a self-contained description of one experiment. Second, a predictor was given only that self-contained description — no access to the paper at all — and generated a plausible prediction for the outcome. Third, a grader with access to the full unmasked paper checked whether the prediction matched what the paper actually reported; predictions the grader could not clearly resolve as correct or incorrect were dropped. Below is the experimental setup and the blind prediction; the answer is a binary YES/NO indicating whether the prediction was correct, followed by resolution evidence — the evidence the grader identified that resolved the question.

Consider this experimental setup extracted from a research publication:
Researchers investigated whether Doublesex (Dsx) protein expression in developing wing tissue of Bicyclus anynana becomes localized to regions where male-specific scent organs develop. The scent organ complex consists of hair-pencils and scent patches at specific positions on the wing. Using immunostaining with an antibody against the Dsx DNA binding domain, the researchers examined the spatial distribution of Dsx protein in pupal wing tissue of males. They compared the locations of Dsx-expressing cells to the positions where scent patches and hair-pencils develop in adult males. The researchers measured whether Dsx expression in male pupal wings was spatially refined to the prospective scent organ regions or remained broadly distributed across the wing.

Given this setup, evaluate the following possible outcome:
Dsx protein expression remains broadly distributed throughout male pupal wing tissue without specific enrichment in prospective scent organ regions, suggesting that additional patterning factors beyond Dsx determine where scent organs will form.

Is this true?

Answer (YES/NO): NO